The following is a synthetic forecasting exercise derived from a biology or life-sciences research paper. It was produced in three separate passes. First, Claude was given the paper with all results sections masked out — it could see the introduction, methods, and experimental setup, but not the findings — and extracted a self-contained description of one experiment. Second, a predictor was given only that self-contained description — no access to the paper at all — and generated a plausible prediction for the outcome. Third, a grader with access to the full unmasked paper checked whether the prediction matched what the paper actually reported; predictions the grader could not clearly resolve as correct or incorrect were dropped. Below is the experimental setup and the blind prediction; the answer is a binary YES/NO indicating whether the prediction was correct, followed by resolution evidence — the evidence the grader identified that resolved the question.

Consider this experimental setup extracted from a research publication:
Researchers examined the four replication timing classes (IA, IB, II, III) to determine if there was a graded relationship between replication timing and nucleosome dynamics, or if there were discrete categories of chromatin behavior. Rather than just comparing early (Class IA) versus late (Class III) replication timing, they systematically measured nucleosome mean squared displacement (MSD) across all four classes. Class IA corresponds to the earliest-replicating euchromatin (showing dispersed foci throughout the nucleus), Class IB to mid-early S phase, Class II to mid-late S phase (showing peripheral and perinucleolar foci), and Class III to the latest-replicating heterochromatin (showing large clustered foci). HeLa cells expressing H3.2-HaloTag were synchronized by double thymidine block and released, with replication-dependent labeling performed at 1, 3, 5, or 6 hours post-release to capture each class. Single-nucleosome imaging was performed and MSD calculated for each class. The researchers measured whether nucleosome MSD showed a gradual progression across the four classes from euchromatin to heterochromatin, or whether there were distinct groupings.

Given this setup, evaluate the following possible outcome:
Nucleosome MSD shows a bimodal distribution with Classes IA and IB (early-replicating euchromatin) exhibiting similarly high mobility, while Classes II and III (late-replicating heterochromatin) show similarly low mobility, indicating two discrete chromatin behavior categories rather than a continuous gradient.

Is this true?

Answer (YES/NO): NO